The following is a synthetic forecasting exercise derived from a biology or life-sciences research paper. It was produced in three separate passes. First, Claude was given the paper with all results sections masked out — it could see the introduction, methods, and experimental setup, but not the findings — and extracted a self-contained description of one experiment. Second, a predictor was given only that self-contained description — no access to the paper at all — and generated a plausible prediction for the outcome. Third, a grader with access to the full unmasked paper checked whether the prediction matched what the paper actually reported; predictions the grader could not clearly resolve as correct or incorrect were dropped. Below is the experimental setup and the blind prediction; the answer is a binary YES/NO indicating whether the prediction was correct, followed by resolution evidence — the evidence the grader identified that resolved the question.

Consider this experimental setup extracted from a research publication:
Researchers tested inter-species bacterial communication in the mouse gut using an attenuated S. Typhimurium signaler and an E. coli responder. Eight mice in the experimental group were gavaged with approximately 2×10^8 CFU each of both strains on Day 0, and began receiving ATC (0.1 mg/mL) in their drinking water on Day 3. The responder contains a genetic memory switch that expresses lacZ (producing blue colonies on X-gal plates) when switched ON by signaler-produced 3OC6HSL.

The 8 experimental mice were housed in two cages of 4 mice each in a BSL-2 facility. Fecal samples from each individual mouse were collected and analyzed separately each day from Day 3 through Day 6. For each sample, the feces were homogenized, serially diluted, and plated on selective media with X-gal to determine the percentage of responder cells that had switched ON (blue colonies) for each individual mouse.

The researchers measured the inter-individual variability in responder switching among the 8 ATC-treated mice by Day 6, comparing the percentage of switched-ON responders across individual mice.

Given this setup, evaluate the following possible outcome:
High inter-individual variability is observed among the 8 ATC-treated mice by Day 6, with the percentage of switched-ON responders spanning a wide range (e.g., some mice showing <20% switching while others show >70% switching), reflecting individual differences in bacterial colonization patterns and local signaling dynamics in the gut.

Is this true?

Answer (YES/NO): YES